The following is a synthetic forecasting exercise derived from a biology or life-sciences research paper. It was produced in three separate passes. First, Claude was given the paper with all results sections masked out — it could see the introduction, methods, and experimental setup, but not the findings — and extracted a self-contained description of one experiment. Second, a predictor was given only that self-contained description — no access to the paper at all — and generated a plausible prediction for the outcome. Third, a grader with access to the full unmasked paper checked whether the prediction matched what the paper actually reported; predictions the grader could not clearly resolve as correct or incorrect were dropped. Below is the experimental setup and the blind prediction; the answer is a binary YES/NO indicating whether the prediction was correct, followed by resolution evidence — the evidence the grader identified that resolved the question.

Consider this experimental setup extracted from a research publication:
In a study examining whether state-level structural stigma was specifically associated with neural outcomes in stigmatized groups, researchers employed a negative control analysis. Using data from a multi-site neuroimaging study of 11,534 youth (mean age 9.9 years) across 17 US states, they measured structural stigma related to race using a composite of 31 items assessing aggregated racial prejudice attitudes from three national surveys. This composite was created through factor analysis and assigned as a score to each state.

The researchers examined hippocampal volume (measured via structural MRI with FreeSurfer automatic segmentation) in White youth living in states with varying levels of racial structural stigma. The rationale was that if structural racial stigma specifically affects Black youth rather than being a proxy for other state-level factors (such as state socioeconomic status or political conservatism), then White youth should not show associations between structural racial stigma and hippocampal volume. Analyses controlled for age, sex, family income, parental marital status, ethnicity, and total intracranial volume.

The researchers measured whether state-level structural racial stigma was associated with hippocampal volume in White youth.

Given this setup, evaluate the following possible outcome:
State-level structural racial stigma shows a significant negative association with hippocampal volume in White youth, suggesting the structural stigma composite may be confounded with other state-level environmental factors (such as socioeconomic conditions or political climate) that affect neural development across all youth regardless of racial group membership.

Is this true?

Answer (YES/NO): NO